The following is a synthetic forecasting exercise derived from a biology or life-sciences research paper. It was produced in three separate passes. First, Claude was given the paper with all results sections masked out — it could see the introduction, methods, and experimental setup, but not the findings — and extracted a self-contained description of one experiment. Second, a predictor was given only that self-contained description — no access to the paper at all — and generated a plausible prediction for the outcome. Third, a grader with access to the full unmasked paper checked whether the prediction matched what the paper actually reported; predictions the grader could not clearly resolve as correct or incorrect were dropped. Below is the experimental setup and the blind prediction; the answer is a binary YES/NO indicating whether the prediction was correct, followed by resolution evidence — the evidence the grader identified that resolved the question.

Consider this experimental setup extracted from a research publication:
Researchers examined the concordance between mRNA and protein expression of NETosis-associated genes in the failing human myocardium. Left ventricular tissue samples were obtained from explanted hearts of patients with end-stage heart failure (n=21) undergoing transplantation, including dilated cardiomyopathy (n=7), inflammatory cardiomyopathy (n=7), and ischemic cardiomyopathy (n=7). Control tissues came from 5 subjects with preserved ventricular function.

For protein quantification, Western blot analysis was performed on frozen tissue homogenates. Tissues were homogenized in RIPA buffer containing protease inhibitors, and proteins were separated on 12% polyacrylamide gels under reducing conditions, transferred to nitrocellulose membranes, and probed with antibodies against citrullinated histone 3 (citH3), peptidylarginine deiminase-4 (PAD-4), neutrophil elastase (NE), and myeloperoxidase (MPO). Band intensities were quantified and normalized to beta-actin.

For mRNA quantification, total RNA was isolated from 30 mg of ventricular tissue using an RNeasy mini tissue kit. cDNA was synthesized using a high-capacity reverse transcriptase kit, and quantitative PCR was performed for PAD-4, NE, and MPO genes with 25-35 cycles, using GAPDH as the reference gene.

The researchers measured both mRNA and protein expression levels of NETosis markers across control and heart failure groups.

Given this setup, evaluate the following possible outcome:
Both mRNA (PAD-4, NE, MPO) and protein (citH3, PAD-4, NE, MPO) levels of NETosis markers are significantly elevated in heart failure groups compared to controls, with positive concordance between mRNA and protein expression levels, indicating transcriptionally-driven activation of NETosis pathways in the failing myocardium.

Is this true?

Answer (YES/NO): YES